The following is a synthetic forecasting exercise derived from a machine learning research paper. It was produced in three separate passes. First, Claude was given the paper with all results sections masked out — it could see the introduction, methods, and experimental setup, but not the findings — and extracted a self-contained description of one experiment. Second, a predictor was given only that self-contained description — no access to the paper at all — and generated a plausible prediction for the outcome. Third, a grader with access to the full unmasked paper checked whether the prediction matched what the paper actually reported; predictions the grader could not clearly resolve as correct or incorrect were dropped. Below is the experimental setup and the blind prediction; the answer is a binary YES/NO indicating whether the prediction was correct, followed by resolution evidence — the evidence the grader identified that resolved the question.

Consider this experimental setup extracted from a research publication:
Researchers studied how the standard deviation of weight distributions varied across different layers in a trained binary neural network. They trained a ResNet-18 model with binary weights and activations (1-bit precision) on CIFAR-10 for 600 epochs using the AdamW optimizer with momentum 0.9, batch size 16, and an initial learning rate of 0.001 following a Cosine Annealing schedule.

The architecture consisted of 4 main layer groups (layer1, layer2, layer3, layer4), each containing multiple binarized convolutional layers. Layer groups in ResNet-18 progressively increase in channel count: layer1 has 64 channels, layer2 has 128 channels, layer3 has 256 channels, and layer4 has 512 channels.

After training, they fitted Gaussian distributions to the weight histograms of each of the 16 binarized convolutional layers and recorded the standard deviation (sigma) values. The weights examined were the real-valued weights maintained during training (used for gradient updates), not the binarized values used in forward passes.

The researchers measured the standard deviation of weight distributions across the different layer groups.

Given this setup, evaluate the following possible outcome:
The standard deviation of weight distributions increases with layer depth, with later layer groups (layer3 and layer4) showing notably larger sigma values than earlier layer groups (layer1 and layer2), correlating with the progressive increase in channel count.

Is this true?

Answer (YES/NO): YES